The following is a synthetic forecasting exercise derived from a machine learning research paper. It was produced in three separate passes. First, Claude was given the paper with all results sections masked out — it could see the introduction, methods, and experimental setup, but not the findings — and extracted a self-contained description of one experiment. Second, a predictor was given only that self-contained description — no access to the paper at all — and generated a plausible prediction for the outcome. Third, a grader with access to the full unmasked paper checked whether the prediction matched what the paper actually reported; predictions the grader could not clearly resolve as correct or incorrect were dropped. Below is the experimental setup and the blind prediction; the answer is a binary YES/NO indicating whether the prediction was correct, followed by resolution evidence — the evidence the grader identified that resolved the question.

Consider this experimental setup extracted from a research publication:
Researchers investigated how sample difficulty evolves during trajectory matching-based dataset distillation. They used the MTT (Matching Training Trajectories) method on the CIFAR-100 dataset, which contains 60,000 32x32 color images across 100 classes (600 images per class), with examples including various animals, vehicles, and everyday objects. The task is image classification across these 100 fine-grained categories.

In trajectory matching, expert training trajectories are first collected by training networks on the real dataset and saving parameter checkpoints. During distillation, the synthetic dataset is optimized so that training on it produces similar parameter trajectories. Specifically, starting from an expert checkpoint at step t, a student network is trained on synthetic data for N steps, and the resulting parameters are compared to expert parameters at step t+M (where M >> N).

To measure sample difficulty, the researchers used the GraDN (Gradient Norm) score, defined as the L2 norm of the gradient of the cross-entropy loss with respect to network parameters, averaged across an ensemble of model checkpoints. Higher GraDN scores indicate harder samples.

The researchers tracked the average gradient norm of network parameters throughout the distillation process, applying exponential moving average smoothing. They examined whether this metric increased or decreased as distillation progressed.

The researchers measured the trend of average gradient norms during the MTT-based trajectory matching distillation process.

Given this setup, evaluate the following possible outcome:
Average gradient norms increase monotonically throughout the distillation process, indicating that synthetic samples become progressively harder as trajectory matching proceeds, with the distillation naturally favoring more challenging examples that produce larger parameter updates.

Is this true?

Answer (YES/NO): NO